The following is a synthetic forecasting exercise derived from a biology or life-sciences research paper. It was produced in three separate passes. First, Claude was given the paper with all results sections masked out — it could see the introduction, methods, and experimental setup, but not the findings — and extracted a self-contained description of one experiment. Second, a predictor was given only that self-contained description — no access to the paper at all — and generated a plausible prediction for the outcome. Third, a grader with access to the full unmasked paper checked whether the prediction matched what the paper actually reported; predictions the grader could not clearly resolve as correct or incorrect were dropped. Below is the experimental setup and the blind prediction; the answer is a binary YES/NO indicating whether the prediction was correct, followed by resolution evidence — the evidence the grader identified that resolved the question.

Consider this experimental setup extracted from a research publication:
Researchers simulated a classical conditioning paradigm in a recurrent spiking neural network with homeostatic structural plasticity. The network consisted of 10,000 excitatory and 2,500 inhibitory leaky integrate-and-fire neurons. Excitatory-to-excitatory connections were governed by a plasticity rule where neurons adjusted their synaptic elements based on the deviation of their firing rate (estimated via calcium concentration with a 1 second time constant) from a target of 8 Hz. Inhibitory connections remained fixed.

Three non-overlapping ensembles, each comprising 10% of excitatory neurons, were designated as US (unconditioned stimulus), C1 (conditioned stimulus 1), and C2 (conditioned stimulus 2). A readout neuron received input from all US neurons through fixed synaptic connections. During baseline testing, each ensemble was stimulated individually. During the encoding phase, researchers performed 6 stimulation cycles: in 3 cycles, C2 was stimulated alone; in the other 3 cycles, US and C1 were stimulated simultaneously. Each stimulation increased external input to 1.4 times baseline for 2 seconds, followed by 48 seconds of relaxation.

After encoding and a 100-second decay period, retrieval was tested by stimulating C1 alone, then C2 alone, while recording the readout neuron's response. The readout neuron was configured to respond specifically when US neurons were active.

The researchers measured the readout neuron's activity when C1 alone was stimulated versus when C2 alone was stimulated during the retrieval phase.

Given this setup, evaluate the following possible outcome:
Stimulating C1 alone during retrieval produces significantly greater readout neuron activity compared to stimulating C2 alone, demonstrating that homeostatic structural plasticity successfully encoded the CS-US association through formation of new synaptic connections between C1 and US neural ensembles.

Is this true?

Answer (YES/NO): YES